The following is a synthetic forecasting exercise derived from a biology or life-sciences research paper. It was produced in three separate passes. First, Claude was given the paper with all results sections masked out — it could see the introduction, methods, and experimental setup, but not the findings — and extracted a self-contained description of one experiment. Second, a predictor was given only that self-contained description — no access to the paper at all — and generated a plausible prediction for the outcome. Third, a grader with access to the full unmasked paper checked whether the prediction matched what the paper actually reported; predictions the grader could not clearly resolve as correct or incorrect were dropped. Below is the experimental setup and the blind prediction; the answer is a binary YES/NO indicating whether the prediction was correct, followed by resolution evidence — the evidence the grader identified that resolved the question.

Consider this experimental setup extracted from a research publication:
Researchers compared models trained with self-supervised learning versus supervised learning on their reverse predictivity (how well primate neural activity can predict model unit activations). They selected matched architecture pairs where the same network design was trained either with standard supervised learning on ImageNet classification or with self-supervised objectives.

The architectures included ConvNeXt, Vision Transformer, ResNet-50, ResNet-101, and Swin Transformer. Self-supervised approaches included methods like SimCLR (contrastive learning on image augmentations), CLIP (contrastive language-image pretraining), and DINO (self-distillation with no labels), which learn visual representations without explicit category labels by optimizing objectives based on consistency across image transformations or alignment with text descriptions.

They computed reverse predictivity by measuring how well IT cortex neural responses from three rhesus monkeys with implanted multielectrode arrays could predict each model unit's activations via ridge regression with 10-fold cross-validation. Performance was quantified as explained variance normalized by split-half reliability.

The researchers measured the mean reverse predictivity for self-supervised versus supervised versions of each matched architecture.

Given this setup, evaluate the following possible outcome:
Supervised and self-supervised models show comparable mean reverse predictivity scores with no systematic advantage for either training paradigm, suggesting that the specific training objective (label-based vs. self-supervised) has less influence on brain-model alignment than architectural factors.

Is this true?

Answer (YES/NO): NO